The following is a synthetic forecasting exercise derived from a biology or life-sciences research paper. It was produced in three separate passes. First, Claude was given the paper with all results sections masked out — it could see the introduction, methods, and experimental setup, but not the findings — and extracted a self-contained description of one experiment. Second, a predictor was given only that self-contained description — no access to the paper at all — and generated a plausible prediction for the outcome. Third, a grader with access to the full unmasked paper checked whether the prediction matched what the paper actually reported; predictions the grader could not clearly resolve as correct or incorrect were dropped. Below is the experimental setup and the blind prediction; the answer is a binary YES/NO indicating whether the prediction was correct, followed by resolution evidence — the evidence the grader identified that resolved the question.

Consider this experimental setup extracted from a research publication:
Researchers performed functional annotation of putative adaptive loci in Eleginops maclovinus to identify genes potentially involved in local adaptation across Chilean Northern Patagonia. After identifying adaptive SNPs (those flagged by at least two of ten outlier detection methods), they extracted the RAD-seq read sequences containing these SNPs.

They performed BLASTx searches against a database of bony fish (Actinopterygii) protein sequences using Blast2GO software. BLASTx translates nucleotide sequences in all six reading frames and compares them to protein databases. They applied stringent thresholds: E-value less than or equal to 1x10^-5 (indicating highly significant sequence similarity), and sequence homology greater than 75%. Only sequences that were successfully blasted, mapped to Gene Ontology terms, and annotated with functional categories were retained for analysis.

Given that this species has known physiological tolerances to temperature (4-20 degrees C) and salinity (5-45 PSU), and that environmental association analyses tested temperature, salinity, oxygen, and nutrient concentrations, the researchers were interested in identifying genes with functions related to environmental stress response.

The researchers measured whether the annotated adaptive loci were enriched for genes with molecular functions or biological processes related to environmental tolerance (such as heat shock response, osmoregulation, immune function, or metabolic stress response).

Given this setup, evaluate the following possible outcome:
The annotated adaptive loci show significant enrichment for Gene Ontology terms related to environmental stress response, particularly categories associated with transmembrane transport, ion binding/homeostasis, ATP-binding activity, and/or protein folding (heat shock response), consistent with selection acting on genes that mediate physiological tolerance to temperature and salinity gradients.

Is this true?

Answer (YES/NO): NO